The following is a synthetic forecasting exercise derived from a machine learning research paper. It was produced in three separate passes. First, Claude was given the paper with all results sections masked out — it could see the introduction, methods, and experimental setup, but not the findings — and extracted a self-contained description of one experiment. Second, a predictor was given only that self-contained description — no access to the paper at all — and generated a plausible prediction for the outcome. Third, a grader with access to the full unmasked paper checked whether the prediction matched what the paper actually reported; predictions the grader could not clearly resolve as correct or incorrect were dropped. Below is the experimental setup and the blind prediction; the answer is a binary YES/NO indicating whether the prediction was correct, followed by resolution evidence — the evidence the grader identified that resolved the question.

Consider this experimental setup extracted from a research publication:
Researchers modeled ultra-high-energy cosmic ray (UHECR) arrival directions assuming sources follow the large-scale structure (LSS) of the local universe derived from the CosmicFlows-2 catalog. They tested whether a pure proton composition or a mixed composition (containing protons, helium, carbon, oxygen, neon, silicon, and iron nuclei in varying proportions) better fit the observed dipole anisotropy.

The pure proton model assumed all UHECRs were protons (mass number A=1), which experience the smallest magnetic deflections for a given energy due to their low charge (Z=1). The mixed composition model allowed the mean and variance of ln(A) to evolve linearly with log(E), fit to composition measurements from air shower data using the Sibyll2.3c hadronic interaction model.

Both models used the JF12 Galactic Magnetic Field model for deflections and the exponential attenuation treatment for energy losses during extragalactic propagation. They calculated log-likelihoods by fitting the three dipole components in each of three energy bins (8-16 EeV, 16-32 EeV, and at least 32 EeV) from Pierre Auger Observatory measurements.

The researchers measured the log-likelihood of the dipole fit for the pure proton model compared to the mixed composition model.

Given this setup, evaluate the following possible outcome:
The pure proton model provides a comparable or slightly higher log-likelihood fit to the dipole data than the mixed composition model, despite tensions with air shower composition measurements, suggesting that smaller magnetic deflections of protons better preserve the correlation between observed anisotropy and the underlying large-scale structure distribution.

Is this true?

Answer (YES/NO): NO